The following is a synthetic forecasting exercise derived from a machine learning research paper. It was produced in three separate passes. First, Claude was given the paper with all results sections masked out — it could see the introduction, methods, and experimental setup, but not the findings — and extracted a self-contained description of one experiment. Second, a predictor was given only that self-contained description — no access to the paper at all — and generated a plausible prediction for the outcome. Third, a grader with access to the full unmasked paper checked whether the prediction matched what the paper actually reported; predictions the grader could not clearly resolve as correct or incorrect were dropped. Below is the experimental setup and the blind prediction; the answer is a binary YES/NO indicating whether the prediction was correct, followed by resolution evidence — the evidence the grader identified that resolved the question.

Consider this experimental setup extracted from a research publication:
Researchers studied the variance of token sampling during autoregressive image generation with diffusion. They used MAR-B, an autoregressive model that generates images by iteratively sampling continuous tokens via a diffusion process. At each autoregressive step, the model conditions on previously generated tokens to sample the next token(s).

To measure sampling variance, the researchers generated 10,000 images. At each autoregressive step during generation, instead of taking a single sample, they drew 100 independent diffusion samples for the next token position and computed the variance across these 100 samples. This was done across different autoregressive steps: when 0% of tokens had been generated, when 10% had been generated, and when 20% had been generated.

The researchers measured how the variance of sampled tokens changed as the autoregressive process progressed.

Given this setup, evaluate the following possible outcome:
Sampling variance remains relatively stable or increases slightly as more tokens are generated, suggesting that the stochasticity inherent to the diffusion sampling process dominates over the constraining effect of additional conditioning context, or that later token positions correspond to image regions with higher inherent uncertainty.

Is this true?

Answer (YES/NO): NO